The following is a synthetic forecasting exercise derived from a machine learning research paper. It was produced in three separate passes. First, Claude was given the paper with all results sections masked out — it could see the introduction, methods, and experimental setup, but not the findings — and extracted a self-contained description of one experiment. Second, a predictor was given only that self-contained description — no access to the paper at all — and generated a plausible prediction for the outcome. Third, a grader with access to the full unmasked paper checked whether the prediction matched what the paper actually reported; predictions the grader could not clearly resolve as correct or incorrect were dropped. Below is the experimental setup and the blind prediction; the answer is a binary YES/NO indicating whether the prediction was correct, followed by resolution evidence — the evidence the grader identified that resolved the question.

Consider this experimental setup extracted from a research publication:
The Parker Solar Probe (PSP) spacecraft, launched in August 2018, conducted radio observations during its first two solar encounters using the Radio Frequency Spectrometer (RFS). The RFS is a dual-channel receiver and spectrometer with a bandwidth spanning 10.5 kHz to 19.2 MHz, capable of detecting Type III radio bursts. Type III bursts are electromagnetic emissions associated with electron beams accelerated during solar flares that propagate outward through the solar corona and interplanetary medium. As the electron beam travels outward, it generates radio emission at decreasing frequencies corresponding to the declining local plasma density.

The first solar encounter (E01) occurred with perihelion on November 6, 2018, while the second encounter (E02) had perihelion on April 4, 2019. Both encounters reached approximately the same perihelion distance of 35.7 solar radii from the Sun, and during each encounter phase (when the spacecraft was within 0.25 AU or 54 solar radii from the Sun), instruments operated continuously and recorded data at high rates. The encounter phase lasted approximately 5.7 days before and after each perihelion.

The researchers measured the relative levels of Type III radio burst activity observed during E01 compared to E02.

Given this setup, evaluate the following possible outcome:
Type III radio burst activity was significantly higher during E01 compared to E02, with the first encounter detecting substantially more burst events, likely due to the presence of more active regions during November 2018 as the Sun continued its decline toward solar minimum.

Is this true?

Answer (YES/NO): NO